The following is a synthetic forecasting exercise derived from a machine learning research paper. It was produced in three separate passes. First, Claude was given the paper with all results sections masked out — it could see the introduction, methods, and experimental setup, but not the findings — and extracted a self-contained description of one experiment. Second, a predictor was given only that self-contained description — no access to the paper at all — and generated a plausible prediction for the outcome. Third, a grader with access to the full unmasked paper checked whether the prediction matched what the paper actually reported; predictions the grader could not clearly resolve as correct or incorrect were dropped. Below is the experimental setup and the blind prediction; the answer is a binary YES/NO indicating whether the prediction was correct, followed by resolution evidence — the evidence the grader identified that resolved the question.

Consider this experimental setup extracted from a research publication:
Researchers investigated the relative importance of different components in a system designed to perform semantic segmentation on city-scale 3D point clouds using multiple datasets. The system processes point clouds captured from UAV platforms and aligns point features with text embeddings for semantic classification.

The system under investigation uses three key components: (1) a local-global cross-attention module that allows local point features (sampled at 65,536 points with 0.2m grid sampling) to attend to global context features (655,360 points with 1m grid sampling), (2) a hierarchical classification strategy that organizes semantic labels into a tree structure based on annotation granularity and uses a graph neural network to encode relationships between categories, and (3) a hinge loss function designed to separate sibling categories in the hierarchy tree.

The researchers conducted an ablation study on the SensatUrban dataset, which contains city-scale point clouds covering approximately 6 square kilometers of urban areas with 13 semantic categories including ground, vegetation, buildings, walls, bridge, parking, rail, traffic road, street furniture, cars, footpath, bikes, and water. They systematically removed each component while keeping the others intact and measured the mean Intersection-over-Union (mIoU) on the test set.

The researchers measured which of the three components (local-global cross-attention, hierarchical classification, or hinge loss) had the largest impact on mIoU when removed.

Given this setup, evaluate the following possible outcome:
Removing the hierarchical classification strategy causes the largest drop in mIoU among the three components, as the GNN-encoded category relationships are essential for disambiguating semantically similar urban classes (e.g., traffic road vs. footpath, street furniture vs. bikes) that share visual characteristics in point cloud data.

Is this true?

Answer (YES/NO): YES